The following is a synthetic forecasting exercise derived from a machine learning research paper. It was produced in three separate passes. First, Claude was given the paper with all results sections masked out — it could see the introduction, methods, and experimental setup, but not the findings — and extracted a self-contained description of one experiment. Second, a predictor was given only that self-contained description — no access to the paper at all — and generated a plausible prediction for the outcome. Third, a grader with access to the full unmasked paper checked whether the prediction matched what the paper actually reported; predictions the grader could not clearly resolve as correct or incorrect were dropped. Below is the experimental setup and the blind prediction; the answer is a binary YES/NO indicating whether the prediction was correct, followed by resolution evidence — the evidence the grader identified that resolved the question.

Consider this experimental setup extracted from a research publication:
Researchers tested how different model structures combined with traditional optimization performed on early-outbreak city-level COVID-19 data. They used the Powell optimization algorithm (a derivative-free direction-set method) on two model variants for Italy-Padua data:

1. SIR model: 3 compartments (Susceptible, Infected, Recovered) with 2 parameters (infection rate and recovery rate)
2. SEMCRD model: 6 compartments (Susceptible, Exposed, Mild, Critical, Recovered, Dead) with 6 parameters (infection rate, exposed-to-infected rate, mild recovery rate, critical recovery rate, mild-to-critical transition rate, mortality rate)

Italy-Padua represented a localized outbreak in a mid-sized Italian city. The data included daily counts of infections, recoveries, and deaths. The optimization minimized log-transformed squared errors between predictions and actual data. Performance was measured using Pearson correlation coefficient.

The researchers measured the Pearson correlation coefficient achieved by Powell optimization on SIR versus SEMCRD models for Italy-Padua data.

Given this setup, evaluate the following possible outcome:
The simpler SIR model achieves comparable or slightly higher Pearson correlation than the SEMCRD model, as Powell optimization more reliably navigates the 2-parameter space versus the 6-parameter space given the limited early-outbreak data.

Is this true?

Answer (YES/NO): NO